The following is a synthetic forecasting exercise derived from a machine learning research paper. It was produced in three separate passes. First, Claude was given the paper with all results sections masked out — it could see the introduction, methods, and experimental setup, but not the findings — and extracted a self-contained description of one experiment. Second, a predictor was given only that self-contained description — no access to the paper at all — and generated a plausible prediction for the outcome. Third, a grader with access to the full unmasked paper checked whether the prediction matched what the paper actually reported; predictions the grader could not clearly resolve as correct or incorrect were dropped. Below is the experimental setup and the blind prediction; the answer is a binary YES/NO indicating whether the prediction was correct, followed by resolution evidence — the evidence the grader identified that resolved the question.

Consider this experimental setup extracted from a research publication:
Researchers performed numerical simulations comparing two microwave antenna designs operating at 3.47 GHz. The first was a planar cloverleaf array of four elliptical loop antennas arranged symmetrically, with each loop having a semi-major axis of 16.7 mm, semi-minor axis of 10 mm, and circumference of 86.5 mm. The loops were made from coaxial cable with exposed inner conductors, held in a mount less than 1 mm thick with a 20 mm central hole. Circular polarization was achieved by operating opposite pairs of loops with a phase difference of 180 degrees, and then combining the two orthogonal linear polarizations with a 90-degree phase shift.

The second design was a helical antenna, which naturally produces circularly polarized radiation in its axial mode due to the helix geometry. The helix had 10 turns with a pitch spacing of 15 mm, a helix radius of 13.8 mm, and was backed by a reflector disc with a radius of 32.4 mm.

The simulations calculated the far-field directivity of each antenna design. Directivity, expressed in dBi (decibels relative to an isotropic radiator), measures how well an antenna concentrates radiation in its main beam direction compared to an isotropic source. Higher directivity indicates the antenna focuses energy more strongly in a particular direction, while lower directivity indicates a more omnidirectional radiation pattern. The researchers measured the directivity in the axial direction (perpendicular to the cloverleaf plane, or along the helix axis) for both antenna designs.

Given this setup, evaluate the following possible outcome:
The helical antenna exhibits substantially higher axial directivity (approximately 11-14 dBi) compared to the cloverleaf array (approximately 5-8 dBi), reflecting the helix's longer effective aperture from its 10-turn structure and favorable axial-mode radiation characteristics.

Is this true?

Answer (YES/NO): YES